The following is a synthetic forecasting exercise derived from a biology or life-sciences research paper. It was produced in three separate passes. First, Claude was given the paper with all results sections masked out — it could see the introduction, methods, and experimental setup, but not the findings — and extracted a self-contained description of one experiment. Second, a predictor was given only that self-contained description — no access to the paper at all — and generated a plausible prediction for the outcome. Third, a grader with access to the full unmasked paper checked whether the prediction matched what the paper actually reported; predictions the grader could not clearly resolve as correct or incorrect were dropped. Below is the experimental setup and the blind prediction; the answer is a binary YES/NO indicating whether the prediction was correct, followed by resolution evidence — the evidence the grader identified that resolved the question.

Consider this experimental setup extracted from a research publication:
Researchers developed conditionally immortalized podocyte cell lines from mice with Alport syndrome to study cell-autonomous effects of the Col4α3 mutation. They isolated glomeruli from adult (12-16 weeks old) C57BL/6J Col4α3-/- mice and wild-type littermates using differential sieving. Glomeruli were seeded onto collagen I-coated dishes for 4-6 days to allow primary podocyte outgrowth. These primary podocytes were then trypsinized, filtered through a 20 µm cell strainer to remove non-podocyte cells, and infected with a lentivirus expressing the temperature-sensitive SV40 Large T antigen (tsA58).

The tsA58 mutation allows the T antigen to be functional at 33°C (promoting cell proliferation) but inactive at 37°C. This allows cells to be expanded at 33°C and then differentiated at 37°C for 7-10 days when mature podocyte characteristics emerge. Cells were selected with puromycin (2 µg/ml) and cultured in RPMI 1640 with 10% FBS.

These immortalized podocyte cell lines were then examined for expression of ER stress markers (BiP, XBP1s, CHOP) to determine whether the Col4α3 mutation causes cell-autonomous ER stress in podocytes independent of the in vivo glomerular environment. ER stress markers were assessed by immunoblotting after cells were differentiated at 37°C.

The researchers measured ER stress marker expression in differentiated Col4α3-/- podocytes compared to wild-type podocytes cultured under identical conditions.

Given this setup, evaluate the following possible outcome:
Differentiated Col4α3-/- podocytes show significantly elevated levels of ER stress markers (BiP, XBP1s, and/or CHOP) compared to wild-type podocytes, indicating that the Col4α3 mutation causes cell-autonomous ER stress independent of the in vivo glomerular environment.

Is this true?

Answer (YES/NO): YES